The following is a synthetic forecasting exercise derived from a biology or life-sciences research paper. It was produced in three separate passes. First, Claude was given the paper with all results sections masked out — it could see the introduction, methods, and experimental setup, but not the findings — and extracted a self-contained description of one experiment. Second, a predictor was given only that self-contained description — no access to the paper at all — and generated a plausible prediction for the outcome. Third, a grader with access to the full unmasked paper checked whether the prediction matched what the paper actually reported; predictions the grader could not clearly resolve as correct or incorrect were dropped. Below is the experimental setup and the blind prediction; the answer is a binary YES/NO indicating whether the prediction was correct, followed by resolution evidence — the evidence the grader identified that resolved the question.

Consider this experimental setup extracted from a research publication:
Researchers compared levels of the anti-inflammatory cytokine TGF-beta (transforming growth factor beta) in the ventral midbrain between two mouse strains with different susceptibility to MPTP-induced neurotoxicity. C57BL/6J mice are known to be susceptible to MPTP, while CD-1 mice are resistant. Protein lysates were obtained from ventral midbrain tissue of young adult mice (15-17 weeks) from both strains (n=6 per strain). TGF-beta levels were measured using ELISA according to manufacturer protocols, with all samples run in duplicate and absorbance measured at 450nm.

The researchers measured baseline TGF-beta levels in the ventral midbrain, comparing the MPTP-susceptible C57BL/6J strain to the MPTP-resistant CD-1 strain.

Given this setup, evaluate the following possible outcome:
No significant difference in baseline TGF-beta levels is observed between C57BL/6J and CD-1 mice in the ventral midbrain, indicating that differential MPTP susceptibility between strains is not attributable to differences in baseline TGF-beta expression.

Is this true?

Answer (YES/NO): NO